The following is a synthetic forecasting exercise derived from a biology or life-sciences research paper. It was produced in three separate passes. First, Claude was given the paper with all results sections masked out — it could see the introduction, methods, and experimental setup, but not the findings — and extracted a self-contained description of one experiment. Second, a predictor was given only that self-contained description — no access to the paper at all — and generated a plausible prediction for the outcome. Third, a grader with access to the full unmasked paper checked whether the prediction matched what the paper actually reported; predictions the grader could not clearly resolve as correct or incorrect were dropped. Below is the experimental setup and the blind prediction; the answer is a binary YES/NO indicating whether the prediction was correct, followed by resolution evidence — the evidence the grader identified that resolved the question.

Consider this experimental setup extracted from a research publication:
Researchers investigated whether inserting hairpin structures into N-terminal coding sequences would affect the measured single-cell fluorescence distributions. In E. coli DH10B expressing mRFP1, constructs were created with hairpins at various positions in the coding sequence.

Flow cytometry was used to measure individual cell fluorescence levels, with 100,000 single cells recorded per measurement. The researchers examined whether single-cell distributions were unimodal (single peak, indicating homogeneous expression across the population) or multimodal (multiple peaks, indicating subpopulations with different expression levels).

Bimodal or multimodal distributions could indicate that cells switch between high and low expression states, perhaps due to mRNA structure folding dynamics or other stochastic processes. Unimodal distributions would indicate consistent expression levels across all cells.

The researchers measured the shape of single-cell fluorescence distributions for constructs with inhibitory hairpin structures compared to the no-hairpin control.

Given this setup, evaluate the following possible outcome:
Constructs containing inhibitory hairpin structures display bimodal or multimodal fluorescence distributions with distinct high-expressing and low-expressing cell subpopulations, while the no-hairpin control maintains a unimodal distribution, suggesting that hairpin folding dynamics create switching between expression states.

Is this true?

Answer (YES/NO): NO